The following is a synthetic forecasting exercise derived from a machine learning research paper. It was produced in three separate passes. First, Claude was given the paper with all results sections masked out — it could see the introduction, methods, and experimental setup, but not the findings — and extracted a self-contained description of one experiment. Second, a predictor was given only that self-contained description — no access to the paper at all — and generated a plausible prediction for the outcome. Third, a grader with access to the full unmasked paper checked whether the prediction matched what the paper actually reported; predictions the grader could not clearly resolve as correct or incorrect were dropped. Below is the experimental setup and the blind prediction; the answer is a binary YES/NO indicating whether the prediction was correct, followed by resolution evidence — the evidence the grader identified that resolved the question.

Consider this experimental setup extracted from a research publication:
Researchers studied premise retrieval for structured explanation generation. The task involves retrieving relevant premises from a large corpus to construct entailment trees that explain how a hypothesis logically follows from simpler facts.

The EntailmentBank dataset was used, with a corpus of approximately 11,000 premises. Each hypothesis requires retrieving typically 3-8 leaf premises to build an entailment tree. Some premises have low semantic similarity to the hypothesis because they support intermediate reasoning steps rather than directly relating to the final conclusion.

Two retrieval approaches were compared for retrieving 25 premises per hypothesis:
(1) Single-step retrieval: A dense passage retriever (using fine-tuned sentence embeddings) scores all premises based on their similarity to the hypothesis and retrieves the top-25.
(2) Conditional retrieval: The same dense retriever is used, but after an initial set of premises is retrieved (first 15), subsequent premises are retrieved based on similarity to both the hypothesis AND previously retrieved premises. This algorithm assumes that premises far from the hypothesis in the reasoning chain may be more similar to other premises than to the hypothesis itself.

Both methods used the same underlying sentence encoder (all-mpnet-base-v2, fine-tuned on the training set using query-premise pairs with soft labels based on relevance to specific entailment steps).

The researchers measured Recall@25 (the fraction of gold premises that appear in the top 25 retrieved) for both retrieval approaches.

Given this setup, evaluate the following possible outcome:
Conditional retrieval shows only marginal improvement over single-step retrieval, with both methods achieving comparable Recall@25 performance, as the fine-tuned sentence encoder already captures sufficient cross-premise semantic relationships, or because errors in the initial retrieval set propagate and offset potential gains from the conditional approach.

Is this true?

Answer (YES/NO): NO